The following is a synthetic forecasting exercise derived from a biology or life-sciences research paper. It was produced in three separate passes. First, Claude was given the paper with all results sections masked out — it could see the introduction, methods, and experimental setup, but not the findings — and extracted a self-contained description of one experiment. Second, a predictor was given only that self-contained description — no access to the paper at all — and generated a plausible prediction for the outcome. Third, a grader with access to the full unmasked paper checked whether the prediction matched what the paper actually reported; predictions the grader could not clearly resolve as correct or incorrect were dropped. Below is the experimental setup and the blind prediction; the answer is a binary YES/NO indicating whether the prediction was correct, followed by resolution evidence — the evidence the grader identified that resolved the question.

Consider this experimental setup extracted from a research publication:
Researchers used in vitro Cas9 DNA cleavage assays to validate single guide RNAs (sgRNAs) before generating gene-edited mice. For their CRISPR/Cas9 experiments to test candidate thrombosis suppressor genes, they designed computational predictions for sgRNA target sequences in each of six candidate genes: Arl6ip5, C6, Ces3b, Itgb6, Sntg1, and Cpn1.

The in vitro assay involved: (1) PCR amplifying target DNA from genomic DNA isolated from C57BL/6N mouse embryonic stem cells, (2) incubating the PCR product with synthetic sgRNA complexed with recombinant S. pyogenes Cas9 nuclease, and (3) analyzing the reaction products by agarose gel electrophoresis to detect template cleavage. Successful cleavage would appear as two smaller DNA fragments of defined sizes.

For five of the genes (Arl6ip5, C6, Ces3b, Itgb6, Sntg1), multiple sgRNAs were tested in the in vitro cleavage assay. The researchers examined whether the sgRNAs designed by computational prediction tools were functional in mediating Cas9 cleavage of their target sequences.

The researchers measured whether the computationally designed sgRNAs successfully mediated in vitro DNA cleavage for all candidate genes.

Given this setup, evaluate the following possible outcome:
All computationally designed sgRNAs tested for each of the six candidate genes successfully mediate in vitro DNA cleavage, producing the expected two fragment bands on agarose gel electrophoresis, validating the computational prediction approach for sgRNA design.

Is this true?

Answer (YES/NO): NO